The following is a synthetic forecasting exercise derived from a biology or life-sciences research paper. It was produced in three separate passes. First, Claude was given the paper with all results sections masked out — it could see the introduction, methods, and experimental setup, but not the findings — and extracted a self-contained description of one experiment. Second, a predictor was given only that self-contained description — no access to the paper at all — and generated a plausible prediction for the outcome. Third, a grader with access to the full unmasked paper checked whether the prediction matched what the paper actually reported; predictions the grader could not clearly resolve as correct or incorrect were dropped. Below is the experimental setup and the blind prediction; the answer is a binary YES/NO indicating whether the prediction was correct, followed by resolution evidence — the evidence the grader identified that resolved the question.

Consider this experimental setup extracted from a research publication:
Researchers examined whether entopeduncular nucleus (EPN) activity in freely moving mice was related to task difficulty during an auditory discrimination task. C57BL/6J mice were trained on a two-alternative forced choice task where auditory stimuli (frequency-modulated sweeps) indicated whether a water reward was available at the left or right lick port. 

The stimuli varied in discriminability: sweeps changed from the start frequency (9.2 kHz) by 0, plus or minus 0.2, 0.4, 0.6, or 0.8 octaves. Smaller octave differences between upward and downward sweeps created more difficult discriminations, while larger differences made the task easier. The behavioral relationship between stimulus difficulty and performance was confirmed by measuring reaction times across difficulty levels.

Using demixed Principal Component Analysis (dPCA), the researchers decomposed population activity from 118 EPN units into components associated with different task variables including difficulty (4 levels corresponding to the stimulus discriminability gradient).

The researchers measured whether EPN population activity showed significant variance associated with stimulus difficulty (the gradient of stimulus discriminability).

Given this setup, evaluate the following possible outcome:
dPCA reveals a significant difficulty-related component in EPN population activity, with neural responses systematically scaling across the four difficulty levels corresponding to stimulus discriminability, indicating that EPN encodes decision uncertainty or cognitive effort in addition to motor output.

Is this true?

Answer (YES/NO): NO